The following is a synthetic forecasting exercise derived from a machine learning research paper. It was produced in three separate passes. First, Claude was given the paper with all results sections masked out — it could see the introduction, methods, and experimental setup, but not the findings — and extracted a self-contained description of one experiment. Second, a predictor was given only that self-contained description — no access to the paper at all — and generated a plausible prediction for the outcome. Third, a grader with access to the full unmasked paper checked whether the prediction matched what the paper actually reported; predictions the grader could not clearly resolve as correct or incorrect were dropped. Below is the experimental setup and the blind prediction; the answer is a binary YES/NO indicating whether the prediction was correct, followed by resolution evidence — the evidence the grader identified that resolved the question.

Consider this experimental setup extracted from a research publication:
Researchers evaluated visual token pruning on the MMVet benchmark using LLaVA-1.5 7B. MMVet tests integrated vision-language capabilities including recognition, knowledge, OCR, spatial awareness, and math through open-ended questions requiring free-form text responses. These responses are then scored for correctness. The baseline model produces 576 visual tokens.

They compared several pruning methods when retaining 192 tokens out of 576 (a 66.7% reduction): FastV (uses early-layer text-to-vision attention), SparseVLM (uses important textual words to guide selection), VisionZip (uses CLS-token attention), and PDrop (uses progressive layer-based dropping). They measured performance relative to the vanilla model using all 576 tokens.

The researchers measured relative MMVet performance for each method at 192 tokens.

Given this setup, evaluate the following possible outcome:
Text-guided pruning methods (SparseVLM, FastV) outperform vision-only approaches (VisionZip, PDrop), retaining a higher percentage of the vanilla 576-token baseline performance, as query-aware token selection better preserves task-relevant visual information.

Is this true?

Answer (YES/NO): NO